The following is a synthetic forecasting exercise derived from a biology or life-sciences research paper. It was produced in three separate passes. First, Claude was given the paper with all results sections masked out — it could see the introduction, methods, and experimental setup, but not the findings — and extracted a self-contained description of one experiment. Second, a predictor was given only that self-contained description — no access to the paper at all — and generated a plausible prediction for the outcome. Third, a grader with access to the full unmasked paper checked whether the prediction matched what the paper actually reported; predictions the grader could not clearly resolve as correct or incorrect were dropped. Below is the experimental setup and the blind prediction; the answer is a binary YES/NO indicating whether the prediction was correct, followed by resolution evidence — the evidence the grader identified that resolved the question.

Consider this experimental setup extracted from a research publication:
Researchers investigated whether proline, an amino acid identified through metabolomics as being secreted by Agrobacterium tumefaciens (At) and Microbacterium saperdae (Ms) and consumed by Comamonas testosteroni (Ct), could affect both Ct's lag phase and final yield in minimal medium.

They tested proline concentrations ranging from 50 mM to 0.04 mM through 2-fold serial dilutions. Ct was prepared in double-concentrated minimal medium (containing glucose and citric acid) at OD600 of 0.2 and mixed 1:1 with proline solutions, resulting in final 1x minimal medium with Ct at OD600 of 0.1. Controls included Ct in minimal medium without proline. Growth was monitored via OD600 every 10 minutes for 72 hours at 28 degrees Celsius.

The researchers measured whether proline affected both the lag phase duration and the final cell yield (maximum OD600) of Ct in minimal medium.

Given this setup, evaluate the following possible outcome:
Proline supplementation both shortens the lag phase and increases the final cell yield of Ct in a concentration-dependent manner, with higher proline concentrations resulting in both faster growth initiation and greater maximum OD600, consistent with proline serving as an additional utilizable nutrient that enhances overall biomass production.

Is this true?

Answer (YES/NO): YES